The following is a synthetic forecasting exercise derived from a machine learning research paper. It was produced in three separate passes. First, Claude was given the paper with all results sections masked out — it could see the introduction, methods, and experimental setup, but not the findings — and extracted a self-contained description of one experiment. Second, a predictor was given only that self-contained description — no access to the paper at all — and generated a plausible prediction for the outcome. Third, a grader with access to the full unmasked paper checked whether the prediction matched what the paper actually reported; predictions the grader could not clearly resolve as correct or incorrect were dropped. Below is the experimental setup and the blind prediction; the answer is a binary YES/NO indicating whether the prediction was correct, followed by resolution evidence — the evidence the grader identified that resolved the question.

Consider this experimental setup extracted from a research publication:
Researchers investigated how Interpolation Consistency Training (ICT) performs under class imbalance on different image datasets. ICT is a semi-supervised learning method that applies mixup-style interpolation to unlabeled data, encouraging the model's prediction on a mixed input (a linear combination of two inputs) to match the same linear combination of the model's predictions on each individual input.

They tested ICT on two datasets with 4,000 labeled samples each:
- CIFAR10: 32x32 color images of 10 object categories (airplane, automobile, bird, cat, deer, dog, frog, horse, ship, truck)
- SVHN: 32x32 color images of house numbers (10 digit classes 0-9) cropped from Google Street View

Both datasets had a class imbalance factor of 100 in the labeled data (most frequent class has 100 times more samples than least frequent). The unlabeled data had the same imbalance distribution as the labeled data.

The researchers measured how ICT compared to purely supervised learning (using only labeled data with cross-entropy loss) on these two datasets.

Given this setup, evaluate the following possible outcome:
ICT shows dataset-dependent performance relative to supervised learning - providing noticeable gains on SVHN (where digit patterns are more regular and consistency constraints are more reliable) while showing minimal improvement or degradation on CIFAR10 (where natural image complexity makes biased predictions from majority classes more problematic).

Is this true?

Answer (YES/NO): NO